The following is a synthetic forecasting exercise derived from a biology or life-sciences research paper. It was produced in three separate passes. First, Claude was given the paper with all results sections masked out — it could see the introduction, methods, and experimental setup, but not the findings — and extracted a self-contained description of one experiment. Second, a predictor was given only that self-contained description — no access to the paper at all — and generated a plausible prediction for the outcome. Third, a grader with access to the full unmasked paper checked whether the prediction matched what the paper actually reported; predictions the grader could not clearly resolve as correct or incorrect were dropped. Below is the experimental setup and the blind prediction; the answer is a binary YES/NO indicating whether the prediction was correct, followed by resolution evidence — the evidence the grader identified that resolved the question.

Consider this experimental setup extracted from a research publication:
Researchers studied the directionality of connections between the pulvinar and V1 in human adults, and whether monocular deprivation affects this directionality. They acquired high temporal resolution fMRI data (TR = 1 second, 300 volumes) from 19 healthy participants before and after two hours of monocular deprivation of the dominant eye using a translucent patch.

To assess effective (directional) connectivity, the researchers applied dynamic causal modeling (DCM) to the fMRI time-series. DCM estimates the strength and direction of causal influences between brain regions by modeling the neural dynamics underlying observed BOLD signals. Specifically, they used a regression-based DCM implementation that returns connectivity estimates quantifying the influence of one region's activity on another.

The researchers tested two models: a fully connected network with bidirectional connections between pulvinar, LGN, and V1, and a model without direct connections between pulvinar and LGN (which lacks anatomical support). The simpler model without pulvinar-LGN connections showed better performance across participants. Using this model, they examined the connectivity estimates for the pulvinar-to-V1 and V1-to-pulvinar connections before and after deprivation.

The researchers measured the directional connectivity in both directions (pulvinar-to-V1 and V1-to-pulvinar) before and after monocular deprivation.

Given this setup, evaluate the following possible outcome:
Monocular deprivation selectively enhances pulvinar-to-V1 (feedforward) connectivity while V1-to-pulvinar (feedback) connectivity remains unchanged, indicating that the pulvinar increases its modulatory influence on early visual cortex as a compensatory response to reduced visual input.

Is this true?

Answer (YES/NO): NO